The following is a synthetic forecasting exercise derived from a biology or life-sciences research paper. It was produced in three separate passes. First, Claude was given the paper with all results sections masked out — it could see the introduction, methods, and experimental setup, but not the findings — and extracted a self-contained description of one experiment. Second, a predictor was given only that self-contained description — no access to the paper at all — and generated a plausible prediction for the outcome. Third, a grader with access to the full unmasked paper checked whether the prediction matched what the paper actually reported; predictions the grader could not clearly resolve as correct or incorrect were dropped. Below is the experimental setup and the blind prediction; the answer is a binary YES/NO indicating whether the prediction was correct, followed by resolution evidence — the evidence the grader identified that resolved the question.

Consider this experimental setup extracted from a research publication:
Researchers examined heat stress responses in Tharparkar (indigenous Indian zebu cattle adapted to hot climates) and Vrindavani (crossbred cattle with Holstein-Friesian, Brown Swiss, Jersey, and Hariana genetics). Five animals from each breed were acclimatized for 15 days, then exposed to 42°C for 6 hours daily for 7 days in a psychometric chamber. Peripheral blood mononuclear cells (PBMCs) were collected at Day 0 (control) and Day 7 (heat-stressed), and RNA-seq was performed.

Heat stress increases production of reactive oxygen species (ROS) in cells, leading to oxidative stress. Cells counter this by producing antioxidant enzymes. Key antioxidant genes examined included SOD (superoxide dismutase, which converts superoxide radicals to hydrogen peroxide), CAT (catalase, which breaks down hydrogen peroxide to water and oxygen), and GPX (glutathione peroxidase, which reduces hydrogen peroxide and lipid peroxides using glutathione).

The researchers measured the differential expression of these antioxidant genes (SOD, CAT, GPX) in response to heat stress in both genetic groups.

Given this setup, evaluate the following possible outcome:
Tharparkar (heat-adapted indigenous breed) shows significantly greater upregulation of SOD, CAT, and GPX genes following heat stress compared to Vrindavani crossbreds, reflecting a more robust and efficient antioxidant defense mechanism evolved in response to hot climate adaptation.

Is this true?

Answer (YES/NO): YES